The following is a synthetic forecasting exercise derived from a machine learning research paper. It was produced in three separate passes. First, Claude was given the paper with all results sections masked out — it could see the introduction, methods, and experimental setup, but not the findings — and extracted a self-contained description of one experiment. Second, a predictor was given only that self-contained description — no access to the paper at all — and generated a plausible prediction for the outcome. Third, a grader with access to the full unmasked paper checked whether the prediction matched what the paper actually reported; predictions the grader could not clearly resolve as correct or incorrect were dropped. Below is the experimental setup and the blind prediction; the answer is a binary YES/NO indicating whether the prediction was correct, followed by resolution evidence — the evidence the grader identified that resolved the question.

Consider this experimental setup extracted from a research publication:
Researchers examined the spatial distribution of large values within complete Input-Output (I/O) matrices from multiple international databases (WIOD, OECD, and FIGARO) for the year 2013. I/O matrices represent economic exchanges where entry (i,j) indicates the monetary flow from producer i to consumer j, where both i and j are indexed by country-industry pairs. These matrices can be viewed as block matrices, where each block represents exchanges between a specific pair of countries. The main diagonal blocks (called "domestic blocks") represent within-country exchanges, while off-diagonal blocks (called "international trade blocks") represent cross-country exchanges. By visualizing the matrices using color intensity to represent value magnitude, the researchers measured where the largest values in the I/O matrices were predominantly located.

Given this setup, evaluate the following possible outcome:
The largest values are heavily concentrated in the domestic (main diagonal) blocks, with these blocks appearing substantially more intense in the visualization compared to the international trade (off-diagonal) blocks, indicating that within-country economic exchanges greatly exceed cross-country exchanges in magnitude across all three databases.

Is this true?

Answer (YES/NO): YES